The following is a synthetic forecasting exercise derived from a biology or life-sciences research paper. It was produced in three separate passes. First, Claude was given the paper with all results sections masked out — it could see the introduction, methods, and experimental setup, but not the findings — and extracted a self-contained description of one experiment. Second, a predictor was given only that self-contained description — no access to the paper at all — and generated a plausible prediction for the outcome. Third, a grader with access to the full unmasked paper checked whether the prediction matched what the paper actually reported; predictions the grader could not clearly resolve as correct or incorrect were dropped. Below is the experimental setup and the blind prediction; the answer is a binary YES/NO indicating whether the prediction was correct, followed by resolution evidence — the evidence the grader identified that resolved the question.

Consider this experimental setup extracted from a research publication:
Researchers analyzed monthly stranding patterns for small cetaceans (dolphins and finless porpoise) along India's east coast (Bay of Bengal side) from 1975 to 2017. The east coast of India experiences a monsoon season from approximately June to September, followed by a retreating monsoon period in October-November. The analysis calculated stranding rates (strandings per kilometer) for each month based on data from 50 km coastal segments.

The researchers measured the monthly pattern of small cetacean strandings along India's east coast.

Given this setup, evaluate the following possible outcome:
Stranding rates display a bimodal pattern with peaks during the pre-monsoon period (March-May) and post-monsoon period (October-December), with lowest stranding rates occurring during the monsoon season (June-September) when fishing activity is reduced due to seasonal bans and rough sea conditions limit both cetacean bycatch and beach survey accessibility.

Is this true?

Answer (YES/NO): NO